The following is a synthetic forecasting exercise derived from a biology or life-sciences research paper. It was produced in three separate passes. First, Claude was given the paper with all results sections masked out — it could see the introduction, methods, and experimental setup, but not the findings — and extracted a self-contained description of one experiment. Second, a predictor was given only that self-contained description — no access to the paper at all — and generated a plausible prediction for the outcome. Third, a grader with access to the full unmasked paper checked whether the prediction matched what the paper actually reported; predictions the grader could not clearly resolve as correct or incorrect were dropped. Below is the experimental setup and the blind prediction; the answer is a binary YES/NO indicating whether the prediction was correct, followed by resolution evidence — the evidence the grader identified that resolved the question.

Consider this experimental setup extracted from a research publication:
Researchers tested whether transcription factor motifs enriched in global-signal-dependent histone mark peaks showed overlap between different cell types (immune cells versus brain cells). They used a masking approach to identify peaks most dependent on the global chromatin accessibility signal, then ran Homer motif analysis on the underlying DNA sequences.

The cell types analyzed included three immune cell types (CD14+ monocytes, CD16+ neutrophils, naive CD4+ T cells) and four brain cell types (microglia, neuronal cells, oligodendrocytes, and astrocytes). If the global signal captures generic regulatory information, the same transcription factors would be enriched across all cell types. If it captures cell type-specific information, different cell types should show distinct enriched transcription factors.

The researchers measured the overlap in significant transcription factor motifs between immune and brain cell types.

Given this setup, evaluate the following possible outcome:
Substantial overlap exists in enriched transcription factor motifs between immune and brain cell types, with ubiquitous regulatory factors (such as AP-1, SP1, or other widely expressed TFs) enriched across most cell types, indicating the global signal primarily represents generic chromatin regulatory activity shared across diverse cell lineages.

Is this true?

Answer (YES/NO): NO